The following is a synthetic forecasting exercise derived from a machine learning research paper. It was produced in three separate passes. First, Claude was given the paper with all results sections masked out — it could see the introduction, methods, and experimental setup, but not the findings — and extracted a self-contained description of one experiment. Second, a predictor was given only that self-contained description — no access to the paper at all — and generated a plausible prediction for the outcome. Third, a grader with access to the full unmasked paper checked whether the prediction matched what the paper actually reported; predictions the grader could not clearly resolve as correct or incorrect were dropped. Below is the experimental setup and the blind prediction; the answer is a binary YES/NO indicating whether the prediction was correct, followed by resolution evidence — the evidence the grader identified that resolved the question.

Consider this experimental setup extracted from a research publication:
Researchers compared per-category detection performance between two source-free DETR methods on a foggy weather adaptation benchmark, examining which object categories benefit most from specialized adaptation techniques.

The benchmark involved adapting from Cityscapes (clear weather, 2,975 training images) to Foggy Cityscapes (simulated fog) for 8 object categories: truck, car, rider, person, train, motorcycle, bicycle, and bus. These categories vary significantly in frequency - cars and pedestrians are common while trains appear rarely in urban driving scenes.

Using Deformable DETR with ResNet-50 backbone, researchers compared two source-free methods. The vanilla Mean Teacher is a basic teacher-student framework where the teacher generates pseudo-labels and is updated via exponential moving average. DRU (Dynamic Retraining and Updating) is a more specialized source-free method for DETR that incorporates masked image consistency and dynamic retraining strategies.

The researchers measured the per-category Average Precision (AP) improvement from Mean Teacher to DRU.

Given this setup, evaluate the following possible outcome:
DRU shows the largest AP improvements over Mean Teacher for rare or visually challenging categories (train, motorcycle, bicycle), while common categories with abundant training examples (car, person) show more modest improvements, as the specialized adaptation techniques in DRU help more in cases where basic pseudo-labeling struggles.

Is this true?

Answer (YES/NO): YES